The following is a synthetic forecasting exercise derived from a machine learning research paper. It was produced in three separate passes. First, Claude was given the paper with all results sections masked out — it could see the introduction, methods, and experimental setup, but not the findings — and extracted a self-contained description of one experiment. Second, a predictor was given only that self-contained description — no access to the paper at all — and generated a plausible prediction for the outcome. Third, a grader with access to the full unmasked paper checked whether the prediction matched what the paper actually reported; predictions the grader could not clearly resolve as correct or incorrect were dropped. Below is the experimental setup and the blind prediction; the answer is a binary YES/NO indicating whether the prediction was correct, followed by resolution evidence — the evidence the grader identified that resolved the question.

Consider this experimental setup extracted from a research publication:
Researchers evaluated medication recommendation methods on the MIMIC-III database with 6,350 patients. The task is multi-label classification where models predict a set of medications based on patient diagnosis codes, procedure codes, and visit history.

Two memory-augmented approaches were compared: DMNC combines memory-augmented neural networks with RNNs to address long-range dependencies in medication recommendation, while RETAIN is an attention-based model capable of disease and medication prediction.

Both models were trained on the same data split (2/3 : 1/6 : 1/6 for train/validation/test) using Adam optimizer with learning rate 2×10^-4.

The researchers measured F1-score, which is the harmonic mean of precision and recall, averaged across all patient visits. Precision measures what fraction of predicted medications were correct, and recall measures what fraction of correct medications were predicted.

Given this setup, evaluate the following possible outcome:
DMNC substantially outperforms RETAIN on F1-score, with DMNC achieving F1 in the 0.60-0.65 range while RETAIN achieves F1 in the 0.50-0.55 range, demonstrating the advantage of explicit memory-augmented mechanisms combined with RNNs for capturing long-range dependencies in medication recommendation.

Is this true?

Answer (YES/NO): NO